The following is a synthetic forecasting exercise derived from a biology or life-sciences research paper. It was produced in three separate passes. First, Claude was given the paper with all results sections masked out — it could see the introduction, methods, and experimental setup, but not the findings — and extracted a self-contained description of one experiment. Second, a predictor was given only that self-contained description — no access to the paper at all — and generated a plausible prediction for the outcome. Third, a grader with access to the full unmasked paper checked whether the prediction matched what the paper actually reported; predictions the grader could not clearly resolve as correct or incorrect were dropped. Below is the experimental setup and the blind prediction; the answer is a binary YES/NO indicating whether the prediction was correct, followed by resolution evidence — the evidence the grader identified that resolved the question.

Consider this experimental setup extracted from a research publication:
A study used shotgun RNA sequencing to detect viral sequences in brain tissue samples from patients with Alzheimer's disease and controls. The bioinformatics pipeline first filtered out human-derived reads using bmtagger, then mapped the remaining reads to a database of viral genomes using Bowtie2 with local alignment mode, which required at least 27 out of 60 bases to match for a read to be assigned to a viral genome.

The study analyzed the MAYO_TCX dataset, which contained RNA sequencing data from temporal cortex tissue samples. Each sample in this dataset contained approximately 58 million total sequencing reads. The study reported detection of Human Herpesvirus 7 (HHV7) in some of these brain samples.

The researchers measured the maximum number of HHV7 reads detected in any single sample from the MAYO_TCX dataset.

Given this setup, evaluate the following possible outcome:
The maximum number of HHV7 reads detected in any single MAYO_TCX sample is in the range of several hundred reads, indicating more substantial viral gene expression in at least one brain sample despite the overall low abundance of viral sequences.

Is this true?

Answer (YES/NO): NO